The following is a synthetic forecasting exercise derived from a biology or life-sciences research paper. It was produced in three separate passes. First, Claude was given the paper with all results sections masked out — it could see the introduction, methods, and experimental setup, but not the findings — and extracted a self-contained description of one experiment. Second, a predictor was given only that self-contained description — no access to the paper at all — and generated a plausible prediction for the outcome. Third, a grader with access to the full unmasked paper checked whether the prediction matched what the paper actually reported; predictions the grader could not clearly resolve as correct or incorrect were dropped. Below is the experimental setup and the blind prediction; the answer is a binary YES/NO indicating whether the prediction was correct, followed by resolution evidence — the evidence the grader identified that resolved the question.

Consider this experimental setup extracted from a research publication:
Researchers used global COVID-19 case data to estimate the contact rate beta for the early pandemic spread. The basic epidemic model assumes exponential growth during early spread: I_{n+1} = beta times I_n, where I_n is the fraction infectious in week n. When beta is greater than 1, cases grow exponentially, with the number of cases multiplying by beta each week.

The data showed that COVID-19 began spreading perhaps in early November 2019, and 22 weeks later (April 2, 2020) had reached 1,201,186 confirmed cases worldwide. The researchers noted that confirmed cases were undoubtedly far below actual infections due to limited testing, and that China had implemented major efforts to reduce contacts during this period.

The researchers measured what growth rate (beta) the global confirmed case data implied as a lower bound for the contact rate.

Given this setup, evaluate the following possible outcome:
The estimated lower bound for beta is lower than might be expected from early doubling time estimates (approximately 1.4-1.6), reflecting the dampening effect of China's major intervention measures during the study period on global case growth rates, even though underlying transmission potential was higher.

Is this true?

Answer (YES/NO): NO